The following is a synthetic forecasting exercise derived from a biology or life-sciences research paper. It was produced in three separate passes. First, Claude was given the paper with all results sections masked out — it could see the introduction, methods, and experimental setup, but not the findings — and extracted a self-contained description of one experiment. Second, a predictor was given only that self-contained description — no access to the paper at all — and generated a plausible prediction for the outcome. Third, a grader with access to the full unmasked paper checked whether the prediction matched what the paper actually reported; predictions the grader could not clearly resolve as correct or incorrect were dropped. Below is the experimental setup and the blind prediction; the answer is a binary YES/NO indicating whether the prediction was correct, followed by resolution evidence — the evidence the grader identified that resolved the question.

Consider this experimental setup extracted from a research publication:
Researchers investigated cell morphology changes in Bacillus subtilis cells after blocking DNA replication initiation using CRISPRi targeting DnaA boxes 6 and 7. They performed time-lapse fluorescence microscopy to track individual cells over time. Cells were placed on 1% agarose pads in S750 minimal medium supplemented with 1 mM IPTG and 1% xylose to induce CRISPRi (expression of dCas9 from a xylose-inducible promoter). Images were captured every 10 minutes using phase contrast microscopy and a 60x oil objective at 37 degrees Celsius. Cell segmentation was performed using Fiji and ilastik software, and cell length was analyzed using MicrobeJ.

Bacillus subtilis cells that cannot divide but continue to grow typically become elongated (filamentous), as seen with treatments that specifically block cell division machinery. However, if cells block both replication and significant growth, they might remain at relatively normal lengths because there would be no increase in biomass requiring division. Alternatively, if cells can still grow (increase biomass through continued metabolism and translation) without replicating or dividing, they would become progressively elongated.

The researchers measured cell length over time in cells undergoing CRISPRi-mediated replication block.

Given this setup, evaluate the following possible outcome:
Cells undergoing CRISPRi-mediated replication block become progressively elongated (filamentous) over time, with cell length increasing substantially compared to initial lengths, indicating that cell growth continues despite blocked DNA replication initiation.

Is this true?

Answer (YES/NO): YES